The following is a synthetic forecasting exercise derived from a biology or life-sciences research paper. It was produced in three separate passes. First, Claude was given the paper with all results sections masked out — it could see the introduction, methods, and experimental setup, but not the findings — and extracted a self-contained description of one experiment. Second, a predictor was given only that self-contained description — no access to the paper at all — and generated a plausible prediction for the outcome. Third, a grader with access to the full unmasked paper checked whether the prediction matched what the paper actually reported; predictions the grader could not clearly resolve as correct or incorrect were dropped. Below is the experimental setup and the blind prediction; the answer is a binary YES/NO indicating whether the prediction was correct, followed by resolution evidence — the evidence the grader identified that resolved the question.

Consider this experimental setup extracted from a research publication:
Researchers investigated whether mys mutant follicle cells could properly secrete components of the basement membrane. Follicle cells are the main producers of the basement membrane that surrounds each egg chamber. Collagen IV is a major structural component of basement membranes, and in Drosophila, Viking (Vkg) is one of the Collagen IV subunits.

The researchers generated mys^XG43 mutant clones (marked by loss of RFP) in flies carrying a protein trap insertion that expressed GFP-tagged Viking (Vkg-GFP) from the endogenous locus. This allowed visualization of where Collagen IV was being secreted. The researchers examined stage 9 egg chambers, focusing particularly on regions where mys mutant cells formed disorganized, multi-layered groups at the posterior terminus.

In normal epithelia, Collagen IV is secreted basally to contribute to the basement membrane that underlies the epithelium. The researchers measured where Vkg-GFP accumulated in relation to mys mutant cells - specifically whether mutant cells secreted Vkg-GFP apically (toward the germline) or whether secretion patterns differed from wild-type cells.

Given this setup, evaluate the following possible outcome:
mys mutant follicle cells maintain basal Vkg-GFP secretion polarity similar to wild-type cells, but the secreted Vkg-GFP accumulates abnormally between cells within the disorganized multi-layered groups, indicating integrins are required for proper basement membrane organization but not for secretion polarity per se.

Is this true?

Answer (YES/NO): YES